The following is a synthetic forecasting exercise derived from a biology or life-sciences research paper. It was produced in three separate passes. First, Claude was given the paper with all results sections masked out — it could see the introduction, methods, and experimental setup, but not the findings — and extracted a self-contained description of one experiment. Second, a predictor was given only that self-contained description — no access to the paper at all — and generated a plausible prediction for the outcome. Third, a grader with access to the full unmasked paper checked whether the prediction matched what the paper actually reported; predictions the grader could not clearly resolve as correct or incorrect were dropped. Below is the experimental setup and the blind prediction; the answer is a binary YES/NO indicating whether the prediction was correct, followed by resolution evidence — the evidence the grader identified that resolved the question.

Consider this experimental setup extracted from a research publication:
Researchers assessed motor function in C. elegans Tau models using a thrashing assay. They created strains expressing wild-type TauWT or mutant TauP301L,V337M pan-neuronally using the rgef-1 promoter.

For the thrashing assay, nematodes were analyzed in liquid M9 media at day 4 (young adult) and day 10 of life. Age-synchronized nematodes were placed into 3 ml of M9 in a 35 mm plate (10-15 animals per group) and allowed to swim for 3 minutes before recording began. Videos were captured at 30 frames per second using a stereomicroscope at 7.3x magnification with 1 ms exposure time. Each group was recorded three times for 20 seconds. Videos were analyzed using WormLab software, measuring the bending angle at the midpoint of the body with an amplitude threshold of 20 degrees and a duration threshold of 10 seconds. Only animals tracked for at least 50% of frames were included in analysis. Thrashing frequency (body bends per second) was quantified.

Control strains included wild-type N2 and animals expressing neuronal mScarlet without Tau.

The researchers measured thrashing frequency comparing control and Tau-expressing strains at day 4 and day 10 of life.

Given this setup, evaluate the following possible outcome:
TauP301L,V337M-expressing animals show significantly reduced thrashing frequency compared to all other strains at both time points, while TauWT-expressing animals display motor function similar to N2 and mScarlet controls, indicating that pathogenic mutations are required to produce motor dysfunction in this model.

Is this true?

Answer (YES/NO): NO